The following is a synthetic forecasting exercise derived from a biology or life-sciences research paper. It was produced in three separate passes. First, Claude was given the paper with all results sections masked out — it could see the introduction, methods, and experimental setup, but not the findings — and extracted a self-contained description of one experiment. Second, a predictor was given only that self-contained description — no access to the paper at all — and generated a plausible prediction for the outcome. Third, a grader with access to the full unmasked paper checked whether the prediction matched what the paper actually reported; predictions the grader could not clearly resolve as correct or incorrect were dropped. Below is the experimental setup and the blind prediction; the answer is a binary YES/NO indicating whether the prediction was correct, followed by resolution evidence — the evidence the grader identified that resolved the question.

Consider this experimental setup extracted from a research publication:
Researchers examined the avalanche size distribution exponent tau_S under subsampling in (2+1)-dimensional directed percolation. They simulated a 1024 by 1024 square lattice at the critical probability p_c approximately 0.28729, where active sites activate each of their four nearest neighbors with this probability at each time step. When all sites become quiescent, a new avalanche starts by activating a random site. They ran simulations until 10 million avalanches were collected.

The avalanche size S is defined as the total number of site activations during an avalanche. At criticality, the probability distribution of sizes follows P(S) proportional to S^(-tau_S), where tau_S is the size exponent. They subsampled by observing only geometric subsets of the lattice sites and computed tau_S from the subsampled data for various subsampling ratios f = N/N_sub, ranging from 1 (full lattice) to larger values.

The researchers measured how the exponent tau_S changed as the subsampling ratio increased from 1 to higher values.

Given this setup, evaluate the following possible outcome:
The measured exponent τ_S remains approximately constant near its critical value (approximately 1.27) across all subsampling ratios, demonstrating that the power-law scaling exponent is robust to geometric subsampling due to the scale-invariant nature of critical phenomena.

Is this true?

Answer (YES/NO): NO